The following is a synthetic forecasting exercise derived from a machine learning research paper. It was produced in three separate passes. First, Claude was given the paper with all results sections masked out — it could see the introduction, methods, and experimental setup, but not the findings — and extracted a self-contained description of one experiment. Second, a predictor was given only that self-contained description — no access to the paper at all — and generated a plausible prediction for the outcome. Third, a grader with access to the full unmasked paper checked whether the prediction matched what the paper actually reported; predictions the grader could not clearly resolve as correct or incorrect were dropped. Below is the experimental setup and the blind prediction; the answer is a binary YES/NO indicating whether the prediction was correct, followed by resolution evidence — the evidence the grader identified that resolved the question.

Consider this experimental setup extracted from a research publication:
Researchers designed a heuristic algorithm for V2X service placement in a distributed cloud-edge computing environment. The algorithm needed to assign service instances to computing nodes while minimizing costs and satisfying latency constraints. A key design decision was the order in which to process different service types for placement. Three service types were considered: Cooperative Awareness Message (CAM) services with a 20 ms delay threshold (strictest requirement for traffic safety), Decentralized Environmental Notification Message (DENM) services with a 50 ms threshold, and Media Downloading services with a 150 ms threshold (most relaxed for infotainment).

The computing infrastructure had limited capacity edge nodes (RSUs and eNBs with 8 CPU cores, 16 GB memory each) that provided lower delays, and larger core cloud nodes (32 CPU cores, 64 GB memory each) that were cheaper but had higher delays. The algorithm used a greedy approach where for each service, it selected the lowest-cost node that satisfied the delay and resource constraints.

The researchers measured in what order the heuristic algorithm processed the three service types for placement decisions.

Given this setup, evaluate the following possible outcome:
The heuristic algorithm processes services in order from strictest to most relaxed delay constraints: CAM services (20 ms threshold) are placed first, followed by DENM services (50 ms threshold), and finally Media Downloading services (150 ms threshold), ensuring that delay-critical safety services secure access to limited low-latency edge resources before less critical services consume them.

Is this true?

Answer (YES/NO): YES